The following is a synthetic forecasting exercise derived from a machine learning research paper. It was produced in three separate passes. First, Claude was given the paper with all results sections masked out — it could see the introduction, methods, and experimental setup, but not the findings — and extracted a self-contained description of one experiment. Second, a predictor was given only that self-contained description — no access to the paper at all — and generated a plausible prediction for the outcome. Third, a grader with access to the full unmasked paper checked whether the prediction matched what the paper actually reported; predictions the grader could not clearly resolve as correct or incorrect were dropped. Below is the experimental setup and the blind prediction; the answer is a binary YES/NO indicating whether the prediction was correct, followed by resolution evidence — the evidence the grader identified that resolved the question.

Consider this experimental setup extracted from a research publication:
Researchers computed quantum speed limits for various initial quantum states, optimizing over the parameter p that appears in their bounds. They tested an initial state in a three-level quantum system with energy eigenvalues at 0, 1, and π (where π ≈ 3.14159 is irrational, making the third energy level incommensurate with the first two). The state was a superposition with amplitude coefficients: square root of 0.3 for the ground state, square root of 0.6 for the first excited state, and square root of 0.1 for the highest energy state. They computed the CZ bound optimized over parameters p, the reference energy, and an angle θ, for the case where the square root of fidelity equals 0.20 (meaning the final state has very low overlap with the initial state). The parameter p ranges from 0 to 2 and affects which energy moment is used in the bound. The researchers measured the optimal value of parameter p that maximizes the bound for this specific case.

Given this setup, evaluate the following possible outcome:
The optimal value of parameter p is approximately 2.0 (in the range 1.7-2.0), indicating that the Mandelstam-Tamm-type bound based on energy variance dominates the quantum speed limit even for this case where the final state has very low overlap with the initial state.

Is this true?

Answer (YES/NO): NO